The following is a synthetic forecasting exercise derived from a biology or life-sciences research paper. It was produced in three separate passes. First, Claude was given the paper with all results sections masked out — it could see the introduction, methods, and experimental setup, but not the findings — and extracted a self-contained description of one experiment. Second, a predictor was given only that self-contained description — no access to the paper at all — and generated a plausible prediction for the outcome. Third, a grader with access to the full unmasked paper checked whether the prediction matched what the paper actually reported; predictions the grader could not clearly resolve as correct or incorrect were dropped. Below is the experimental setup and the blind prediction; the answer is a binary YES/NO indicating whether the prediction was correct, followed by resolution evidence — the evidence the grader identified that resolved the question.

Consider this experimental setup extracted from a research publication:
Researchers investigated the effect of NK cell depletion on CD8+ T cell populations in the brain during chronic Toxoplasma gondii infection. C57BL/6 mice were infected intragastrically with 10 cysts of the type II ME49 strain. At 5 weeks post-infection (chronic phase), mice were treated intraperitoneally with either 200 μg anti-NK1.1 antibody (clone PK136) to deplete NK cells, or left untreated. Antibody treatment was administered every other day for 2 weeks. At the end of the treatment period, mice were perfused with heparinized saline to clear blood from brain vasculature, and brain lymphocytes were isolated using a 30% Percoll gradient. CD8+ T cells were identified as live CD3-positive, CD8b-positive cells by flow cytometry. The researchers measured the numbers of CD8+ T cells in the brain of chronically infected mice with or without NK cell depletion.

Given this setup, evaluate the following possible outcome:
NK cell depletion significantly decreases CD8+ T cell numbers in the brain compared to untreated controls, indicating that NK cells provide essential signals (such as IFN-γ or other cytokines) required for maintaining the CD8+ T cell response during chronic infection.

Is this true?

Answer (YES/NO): NO